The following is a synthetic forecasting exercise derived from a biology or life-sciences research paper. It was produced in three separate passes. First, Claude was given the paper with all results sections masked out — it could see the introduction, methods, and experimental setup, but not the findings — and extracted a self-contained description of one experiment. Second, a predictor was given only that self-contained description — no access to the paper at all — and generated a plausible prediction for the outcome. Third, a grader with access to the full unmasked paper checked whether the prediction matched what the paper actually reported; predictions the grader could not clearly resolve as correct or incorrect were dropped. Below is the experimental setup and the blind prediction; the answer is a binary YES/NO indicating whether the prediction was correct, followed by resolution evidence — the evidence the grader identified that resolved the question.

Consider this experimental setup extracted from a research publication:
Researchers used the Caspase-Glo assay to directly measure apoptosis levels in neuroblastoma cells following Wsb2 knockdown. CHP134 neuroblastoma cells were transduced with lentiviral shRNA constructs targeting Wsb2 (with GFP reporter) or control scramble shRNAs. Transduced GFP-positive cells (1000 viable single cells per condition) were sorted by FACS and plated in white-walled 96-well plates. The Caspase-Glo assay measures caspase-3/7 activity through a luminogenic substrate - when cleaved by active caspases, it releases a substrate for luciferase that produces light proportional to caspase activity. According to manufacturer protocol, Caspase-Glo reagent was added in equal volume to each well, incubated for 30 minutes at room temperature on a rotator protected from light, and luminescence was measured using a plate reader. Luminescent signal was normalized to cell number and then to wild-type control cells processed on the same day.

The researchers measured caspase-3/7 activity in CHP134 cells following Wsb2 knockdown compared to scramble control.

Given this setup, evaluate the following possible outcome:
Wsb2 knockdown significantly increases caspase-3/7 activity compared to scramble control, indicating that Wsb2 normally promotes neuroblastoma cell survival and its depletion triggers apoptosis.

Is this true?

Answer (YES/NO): YES